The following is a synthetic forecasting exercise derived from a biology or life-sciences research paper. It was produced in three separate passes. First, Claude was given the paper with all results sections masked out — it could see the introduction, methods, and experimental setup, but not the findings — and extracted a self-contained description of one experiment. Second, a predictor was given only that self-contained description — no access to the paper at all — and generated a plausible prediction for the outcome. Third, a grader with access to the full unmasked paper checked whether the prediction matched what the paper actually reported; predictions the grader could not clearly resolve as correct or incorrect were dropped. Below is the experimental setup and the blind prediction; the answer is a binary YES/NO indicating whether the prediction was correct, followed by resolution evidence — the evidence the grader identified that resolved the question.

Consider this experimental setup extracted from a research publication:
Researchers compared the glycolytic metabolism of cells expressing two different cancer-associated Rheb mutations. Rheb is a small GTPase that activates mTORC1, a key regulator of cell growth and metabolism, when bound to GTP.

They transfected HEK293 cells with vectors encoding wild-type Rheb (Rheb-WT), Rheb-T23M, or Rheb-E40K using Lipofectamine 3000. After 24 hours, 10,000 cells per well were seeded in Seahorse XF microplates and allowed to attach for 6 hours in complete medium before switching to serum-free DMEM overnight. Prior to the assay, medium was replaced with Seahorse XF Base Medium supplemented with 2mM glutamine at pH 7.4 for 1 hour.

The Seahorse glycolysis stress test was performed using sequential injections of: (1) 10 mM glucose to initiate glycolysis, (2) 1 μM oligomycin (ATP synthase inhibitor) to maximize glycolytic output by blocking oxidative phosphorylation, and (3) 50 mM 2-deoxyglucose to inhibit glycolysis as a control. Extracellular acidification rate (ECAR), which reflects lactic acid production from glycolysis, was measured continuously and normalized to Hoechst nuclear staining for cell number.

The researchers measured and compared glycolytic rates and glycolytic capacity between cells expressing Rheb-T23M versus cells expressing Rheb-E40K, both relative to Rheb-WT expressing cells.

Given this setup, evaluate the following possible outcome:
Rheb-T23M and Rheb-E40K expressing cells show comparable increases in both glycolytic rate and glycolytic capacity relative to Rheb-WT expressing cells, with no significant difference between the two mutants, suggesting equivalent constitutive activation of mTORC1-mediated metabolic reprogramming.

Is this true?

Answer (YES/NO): NO